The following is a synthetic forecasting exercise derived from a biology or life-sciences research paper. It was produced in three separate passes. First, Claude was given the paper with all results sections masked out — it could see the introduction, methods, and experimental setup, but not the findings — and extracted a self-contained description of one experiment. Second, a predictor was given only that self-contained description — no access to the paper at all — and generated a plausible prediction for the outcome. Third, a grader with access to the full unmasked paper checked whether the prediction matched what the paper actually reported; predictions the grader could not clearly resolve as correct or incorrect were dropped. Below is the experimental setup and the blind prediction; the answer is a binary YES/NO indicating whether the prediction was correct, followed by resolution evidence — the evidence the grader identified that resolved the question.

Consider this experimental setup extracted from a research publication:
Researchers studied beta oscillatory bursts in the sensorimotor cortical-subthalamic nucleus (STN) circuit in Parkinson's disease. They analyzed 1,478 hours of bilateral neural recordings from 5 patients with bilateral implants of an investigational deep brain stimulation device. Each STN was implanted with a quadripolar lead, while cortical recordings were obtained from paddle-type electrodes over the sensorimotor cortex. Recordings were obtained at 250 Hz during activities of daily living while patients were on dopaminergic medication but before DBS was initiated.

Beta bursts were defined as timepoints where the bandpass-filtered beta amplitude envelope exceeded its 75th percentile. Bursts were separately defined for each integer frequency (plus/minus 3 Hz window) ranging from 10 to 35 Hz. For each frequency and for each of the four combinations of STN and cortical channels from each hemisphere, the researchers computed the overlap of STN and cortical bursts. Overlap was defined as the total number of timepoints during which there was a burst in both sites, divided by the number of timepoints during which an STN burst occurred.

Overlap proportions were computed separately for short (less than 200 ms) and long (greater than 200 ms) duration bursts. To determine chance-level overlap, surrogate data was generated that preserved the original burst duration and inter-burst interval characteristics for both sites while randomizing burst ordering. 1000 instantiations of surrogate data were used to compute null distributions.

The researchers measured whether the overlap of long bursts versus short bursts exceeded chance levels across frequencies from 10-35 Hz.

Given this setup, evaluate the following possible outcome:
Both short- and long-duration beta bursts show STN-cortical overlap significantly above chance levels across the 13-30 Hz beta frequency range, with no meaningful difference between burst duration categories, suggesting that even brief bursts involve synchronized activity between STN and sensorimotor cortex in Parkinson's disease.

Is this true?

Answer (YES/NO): NO